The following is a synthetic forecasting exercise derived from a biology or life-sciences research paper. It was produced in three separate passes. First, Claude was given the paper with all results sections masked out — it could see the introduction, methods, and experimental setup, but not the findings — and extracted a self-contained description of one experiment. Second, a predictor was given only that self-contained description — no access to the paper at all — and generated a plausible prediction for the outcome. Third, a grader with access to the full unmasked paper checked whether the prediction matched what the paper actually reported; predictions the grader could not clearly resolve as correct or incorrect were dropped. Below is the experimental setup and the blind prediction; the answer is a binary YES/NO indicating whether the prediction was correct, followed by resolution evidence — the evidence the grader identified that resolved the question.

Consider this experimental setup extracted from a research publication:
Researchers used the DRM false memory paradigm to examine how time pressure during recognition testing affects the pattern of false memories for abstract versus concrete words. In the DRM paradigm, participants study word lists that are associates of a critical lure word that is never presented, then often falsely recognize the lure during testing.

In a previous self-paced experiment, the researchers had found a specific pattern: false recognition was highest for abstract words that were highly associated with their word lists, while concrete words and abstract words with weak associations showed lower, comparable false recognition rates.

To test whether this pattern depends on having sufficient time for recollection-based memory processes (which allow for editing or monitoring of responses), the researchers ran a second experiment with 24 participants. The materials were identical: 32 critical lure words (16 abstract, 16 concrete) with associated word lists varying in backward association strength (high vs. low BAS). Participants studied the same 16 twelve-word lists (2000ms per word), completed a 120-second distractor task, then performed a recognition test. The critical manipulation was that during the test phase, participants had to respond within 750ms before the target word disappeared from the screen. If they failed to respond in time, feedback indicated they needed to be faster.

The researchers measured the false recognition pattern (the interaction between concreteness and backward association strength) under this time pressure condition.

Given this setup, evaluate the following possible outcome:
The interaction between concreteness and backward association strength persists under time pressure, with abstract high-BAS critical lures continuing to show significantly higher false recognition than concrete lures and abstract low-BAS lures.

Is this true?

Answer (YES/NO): NO